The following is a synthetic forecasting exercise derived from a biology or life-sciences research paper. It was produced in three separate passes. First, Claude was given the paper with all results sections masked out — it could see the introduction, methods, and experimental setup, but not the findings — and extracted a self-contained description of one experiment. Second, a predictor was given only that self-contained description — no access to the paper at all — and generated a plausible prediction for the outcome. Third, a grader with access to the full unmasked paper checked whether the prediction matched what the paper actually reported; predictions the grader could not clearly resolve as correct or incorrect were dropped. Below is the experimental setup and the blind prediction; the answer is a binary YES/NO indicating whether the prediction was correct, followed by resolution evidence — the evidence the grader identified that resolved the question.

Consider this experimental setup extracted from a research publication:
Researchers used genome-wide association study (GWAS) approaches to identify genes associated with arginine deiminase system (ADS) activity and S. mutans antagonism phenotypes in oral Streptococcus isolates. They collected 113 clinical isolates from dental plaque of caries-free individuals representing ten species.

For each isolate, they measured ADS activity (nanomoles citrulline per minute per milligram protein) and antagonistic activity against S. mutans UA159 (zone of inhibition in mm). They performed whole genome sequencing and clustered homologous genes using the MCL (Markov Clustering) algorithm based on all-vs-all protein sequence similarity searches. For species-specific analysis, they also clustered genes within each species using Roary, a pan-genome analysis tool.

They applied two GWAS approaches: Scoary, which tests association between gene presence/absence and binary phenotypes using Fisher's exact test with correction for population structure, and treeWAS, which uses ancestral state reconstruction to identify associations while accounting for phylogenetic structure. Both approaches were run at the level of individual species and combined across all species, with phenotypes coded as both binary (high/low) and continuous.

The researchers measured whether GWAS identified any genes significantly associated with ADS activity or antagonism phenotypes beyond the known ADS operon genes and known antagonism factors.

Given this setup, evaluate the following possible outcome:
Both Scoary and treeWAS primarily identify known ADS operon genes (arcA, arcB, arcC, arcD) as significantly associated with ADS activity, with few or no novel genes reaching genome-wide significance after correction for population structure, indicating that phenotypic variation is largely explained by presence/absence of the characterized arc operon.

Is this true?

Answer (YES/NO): NO